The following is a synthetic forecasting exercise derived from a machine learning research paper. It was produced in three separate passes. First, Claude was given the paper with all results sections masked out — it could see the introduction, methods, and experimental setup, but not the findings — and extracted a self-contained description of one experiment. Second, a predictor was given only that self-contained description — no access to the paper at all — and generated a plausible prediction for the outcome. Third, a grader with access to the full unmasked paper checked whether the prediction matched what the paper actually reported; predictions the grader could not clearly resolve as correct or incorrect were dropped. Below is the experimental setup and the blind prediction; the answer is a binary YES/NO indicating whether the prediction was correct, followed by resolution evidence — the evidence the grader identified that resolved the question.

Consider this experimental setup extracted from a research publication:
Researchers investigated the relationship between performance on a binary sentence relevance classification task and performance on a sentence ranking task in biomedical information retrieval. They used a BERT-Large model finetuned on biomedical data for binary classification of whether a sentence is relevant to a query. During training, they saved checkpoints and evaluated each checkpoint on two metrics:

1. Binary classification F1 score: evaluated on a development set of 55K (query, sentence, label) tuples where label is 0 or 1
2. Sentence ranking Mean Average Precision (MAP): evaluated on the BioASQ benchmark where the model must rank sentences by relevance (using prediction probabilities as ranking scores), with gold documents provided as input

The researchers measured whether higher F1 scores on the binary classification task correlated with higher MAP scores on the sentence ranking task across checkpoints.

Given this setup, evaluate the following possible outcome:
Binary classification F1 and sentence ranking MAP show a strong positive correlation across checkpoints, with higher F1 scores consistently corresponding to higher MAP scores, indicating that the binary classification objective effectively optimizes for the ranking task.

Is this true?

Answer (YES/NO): YES